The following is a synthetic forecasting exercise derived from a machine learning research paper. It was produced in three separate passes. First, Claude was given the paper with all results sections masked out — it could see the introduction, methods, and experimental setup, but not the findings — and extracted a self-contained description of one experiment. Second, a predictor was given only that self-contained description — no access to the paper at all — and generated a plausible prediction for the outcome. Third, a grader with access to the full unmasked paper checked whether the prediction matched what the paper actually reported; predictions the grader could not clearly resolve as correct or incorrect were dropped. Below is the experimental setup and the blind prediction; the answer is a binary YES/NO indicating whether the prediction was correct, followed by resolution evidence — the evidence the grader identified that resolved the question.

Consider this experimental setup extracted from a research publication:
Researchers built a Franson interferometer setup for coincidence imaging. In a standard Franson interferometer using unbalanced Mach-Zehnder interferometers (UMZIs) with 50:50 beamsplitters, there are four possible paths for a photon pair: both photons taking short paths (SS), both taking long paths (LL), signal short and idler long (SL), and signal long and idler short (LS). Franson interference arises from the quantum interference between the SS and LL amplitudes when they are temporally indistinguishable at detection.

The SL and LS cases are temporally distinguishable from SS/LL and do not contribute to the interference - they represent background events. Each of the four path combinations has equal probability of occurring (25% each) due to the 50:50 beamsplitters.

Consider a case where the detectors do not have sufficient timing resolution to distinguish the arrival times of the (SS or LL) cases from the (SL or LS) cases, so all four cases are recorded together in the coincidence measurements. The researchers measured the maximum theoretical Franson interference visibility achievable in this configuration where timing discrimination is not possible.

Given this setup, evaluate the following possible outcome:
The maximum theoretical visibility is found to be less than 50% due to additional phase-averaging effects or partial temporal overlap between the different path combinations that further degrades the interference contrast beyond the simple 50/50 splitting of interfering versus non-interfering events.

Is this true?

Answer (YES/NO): NO